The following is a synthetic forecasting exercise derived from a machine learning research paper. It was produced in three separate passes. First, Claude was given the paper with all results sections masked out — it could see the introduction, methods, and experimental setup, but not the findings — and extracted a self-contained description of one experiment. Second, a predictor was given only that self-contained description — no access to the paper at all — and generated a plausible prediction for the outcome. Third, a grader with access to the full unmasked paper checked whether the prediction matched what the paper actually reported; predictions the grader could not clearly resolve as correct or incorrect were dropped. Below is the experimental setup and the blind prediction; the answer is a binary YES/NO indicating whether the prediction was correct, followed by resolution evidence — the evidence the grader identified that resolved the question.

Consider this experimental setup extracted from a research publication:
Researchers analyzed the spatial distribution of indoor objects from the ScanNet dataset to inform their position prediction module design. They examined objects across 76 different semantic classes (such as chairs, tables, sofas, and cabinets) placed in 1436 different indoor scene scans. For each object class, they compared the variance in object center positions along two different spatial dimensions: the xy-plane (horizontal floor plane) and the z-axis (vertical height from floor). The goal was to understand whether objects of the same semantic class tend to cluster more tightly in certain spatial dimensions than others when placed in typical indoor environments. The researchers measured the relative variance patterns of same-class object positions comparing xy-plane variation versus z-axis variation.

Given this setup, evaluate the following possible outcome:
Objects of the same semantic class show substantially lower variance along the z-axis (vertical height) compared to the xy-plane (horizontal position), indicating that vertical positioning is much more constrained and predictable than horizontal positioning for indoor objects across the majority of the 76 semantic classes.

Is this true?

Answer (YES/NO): YES